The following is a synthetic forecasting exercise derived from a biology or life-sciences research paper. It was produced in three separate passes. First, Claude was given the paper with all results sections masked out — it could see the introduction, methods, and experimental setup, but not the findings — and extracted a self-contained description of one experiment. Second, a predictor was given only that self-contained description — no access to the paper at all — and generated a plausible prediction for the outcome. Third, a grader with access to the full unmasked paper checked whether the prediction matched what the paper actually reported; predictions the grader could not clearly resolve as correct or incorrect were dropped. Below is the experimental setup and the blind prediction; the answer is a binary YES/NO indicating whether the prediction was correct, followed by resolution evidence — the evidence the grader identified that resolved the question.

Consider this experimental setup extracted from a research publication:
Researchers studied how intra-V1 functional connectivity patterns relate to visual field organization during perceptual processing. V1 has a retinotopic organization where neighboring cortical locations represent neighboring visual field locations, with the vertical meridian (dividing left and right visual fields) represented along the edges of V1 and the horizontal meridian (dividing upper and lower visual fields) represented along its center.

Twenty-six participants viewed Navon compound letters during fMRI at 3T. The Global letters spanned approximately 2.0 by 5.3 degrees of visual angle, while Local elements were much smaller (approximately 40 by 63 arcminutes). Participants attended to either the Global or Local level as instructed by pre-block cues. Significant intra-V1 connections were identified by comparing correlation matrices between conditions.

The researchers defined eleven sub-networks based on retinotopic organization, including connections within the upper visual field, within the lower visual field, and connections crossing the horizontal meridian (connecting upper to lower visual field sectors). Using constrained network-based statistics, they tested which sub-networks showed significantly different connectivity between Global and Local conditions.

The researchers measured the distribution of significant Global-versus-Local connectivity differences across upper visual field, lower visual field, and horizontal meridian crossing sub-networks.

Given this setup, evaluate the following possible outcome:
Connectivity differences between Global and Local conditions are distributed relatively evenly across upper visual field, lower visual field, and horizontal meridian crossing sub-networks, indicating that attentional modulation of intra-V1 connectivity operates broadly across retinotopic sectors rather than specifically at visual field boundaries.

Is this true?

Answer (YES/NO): NO